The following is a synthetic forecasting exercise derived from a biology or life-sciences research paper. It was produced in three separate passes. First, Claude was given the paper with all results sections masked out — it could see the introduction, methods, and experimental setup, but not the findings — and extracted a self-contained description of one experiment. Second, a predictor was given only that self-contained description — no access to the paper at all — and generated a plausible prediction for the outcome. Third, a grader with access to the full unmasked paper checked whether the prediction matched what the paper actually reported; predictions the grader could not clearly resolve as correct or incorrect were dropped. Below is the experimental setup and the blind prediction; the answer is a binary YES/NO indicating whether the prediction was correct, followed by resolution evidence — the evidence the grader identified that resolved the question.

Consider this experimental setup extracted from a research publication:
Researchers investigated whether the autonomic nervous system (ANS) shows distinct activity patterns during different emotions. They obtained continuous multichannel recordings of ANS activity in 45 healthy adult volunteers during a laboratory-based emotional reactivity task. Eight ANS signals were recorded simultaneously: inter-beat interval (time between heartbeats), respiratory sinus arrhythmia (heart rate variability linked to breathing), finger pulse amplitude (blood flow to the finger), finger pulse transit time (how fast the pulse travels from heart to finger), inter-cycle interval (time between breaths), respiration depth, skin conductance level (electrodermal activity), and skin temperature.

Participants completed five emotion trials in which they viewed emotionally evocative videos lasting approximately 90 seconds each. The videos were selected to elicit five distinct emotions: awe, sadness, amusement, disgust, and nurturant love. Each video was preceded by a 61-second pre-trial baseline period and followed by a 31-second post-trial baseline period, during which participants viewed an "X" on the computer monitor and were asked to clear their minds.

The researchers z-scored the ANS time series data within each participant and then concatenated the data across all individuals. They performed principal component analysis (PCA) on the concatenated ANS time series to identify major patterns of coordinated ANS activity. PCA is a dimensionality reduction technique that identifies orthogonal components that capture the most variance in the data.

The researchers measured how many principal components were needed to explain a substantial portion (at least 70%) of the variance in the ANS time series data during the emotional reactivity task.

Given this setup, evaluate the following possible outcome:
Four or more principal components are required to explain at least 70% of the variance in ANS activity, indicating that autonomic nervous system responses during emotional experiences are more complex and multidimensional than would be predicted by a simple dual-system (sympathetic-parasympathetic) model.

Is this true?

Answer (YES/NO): YES